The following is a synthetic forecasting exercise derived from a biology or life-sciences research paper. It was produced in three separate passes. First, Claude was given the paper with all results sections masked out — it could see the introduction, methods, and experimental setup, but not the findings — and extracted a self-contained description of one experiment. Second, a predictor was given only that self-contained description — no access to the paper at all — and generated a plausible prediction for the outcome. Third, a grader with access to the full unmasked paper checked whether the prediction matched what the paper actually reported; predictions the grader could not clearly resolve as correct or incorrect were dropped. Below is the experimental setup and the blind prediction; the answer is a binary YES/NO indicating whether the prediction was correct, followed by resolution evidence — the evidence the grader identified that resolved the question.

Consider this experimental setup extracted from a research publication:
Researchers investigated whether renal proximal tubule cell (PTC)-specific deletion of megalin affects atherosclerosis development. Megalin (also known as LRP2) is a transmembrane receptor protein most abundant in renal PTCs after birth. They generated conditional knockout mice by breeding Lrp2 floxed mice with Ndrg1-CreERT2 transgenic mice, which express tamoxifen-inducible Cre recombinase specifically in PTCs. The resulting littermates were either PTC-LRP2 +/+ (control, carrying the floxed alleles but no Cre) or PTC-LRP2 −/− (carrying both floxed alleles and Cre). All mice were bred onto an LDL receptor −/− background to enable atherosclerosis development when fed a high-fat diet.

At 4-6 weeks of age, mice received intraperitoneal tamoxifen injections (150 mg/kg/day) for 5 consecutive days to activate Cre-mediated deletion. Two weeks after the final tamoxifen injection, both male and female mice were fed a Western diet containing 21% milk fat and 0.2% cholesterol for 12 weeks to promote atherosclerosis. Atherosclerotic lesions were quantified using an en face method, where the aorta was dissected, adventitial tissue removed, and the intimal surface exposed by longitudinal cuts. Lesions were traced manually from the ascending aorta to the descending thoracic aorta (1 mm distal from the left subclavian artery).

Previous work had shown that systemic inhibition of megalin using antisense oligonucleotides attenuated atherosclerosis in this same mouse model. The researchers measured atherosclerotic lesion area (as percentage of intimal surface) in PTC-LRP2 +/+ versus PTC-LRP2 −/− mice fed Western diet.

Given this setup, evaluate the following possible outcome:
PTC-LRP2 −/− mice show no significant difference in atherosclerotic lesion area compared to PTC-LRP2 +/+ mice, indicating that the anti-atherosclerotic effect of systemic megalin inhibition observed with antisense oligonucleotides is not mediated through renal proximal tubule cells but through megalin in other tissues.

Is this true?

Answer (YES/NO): YES